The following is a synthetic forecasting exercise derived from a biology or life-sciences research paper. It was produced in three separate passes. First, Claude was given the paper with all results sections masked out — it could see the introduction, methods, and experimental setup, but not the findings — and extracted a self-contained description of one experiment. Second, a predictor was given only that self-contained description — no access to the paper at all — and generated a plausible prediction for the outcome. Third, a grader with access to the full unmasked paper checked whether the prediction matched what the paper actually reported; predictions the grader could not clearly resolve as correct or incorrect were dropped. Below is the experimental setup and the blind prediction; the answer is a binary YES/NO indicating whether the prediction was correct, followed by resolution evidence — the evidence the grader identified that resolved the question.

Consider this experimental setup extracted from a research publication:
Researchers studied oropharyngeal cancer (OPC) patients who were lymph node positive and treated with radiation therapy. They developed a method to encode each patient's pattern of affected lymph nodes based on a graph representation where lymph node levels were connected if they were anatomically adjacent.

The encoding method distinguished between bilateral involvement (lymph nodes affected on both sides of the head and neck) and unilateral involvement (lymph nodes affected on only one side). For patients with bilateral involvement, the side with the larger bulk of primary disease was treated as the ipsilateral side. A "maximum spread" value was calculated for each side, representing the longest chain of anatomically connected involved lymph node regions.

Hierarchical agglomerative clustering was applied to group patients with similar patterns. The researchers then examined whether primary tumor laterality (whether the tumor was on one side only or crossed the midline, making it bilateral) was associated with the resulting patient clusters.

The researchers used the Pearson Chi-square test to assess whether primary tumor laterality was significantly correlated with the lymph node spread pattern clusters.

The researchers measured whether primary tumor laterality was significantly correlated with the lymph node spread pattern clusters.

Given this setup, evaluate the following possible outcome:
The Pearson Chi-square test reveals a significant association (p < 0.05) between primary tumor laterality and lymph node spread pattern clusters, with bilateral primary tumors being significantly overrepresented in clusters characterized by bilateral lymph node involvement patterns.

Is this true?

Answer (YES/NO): YES